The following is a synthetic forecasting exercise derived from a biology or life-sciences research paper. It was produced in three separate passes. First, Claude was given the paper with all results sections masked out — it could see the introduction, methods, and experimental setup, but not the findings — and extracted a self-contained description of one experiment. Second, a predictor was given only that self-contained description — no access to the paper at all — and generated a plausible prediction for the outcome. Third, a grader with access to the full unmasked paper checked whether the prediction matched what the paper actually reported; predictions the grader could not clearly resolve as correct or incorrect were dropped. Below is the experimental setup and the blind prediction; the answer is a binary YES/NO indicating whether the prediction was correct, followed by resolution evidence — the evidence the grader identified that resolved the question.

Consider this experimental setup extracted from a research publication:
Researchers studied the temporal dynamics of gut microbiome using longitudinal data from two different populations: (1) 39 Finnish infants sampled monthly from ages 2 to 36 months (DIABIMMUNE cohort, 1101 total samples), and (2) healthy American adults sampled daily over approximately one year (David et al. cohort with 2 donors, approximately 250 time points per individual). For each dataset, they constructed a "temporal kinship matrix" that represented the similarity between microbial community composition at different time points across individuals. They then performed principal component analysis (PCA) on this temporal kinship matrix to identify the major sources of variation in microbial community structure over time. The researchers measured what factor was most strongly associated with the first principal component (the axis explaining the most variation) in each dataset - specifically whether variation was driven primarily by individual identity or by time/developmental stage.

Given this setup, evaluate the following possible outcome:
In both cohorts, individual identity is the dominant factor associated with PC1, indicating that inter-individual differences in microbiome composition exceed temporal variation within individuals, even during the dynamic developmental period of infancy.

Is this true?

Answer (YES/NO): NO